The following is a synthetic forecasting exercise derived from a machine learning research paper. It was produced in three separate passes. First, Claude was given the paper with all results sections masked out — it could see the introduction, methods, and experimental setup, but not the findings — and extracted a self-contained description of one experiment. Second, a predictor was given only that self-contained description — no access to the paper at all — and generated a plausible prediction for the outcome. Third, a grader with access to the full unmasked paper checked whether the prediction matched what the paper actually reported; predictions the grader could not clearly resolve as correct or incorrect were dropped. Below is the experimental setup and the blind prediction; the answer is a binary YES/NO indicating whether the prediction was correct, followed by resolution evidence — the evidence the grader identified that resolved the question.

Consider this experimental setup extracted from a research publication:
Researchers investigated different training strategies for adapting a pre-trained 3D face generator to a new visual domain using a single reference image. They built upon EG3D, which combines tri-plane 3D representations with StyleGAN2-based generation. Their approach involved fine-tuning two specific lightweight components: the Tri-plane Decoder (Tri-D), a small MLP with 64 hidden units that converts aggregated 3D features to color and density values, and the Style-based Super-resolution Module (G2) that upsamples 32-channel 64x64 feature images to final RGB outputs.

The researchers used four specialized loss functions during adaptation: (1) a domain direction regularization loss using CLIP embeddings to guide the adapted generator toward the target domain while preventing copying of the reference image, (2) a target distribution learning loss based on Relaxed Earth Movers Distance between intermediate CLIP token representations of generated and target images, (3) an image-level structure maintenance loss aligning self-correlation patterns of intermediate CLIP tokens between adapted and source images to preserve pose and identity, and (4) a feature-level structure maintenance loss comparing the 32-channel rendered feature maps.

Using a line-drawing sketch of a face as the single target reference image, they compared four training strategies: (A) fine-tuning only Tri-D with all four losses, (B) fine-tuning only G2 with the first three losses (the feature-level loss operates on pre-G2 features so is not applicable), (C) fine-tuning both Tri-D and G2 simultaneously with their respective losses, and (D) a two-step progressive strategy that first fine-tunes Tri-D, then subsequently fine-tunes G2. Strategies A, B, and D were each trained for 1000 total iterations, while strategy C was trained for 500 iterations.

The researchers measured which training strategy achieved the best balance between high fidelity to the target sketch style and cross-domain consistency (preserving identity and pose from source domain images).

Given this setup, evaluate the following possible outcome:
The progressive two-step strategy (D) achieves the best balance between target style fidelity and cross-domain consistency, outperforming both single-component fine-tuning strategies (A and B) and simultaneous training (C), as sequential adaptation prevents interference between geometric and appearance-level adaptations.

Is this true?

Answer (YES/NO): YES